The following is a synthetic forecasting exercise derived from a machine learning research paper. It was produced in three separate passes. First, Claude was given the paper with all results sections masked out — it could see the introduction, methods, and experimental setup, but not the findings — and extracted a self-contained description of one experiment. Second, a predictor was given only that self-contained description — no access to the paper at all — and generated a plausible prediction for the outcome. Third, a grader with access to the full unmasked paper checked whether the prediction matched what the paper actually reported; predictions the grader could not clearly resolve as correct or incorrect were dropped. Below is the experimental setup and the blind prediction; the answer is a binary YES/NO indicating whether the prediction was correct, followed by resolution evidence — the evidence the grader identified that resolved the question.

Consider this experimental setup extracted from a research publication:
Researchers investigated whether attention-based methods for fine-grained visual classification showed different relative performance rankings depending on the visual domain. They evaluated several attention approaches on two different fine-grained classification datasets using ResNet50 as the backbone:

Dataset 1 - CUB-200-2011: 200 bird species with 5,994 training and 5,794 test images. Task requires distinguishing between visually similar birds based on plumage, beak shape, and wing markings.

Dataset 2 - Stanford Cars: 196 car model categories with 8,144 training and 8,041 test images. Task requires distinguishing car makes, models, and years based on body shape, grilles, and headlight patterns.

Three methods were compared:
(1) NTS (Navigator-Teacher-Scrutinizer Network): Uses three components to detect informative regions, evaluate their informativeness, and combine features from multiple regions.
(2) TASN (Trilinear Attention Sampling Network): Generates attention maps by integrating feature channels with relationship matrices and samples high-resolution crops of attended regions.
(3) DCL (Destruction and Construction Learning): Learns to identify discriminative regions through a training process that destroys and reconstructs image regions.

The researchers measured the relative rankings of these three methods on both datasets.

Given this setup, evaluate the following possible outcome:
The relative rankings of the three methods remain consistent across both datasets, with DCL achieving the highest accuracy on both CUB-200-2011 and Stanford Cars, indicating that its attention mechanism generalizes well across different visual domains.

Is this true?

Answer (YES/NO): NO